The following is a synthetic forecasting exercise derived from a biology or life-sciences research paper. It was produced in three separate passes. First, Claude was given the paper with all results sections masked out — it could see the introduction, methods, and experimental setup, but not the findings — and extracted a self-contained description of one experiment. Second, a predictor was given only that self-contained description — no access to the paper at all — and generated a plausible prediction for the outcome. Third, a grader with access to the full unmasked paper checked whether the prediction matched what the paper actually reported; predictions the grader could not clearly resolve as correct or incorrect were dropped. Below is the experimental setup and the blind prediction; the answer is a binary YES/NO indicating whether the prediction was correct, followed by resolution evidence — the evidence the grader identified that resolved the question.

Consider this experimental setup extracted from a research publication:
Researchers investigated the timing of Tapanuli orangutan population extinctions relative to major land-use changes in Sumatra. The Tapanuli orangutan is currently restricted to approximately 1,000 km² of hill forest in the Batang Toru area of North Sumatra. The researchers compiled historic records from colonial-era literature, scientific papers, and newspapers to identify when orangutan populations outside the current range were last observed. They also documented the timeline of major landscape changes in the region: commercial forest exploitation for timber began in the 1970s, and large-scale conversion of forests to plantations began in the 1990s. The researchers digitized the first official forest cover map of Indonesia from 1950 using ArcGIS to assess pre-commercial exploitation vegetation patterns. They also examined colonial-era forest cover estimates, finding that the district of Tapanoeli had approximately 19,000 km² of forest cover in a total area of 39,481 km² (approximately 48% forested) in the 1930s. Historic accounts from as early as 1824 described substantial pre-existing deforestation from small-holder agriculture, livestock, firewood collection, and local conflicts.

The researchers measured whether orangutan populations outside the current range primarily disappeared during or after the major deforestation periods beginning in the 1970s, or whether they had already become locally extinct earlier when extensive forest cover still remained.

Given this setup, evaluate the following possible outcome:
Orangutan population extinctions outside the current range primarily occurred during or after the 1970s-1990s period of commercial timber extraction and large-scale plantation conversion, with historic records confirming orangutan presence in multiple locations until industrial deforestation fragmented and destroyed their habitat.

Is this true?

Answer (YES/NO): NO